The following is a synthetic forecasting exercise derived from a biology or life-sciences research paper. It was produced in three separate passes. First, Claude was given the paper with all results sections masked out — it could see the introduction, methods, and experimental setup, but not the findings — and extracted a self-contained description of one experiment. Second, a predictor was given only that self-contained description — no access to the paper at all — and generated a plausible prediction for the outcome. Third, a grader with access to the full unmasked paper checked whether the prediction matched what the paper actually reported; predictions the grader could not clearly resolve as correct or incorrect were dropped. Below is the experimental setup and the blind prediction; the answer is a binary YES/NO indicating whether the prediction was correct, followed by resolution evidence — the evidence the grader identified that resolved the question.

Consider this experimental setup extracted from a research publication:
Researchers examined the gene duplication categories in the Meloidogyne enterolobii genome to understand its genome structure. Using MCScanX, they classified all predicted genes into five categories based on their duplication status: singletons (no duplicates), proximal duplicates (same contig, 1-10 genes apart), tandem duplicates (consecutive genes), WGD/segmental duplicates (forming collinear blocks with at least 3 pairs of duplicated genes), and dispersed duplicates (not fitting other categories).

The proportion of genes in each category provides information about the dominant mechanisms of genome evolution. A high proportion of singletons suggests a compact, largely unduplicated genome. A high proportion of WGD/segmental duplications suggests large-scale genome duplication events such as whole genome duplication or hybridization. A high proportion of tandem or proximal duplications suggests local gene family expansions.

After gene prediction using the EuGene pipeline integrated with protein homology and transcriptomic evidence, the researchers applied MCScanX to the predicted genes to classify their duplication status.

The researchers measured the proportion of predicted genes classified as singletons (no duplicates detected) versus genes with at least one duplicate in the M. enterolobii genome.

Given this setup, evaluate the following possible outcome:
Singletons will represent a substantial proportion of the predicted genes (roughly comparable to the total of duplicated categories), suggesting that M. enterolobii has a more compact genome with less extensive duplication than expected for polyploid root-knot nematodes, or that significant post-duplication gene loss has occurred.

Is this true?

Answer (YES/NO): NO